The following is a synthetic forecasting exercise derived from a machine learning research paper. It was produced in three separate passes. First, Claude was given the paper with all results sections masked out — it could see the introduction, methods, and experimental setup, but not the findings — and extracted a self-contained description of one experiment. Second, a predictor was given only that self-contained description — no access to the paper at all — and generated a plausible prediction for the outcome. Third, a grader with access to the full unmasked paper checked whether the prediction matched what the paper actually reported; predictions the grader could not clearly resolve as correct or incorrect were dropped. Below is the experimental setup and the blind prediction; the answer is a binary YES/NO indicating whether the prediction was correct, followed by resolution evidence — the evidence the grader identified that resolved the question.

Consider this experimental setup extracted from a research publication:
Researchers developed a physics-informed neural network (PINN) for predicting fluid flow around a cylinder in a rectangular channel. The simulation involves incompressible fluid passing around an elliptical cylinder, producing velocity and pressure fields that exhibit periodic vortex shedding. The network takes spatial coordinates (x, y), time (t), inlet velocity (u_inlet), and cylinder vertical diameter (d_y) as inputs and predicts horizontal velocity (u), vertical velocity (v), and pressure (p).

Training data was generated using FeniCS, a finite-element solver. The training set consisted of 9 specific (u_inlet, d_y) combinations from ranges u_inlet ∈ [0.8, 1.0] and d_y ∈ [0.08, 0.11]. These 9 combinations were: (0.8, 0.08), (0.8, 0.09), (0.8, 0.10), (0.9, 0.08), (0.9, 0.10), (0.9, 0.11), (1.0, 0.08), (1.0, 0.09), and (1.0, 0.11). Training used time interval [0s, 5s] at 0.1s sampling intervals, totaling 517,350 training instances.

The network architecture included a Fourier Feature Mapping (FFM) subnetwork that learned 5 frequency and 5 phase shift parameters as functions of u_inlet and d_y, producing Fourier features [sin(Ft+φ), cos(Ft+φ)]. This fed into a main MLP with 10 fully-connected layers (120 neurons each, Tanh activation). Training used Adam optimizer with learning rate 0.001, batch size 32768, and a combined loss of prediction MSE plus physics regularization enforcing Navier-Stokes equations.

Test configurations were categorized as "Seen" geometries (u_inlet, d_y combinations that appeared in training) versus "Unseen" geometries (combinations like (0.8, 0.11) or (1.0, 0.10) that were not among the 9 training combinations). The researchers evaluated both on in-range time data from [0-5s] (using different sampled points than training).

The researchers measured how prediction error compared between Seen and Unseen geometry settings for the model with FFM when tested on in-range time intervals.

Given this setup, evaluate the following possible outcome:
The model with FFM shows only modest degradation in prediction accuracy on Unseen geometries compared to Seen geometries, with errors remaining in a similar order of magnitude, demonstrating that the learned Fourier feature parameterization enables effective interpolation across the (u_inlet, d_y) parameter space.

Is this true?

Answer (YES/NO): NO